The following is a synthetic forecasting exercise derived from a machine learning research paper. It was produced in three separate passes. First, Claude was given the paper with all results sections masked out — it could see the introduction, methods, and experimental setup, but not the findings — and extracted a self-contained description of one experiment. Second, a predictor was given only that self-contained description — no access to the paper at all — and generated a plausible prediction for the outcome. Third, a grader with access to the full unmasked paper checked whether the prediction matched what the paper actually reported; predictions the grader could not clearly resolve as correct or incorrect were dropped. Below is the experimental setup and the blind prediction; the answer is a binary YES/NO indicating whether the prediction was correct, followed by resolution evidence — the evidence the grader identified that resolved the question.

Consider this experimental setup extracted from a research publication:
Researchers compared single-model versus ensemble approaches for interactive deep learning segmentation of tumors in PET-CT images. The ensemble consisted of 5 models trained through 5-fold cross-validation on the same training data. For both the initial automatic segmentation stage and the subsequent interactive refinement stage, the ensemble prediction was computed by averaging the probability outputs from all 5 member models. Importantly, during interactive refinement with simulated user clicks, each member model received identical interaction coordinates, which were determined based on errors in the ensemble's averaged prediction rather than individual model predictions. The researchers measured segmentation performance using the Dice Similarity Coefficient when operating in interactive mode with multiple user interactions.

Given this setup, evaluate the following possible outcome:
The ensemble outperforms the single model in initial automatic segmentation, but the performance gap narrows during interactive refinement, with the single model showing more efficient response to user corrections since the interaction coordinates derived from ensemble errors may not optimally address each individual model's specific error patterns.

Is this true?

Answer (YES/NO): NO